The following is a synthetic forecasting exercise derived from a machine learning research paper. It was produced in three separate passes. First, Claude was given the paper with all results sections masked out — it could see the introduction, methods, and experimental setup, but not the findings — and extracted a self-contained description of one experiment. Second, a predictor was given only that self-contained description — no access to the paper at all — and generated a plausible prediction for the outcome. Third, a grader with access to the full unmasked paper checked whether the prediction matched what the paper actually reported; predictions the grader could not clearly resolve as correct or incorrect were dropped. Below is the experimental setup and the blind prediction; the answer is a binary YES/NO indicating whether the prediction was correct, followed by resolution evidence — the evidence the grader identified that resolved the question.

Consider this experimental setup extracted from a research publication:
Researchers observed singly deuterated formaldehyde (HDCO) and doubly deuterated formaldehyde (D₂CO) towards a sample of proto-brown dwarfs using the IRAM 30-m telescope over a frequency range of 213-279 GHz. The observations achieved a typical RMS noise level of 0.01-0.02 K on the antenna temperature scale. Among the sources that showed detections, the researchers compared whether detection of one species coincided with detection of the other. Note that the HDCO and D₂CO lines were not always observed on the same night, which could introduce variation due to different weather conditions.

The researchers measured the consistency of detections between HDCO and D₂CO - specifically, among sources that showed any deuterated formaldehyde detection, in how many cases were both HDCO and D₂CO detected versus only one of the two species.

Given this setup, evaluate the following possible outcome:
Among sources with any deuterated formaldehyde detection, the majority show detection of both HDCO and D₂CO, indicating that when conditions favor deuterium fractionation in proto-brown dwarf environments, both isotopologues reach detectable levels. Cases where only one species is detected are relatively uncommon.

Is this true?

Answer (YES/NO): NO